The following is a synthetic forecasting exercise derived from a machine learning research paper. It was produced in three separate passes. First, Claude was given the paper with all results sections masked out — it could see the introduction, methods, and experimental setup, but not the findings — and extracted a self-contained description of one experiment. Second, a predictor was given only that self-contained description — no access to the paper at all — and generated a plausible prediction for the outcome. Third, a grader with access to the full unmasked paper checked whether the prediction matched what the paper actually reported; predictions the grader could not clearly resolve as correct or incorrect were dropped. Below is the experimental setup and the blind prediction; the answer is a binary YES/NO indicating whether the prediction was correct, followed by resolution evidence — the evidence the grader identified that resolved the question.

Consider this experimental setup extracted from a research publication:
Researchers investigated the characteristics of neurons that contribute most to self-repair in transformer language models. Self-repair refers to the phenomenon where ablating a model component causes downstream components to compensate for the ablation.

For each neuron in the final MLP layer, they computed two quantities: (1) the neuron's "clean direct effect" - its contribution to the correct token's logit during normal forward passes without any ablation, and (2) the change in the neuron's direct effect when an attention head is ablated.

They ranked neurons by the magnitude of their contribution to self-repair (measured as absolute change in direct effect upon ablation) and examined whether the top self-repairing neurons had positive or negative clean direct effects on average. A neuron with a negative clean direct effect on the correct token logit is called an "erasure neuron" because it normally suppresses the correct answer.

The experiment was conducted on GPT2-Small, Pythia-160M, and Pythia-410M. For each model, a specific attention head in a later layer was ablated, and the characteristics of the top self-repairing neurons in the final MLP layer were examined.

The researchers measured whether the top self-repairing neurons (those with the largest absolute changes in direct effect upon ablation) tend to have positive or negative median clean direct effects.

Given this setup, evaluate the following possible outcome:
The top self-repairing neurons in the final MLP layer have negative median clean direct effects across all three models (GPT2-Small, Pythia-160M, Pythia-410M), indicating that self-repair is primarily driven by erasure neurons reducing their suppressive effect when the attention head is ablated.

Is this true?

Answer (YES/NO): YES